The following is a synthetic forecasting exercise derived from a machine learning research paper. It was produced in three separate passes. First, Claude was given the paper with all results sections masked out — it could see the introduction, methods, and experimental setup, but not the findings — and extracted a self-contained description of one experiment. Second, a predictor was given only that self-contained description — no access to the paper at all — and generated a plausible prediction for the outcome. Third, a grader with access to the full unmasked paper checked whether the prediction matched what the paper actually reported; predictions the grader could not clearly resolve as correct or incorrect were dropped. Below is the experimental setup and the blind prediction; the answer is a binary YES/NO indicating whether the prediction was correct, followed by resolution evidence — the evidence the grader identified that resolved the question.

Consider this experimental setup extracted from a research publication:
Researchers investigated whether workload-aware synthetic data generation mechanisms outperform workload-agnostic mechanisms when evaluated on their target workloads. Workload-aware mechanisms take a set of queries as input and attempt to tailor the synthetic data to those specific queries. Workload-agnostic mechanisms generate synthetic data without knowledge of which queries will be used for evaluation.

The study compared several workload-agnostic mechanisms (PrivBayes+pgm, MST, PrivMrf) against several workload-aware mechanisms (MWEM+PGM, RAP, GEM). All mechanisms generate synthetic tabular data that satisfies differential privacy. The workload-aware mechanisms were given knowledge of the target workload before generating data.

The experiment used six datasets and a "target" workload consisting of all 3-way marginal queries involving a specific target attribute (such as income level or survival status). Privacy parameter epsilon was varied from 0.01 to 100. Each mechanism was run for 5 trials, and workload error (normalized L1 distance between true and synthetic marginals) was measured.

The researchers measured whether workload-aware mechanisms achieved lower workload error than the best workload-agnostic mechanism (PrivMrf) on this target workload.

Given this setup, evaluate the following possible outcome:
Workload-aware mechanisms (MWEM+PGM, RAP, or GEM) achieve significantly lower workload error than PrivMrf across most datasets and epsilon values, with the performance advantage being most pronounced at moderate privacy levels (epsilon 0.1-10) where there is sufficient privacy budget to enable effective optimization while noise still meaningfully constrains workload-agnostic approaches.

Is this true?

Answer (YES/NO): NO